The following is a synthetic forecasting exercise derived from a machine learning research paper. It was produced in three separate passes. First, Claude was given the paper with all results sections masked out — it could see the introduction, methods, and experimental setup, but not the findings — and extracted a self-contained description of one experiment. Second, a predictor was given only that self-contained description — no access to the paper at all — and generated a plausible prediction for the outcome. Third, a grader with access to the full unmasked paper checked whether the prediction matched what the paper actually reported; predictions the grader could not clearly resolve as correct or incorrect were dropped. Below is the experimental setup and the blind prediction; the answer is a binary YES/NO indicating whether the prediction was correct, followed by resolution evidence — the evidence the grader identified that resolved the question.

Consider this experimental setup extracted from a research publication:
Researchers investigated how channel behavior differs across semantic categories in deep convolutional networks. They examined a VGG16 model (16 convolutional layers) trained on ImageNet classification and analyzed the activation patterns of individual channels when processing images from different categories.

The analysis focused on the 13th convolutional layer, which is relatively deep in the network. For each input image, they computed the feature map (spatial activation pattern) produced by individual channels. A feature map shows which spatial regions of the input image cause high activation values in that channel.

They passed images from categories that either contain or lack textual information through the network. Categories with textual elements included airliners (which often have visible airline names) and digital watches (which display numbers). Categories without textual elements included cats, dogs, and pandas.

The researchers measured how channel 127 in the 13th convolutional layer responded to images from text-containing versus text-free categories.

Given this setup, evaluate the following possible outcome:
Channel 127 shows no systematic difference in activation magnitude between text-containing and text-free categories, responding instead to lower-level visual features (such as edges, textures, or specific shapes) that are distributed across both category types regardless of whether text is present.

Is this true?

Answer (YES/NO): NO